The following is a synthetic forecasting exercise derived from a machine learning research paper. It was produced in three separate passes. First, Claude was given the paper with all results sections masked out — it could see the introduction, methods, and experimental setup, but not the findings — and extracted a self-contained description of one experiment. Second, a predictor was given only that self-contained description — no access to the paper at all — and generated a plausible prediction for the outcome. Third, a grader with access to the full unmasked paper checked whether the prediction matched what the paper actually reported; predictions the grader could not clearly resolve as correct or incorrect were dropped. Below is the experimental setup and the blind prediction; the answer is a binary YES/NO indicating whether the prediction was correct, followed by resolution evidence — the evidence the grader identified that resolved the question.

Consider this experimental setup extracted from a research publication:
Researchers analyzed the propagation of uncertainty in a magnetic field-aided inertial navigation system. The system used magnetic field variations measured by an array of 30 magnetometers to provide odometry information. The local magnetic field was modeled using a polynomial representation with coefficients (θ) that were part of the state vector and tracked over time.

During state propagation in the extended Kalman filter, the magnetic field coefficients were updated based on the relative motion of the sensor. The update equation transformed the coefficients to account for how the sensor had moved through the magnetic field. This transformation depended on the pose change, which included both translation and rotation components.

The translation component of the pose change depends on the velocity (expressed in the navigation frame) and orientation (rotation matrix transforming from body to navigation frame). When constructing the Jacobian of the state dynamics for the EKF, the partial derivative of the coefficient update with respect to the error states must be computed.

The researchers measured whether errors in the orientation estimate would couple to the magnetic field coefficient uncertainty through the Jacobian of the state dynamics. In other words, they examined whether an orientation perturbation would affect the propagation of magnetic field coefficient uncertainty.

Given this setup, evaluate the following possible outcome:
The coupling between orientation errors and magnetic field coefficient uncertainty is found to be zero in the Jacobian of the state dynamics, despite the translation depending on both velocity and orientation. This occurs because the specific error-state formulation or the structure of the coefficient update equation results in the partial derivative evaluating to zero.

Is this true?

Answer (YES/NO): NO